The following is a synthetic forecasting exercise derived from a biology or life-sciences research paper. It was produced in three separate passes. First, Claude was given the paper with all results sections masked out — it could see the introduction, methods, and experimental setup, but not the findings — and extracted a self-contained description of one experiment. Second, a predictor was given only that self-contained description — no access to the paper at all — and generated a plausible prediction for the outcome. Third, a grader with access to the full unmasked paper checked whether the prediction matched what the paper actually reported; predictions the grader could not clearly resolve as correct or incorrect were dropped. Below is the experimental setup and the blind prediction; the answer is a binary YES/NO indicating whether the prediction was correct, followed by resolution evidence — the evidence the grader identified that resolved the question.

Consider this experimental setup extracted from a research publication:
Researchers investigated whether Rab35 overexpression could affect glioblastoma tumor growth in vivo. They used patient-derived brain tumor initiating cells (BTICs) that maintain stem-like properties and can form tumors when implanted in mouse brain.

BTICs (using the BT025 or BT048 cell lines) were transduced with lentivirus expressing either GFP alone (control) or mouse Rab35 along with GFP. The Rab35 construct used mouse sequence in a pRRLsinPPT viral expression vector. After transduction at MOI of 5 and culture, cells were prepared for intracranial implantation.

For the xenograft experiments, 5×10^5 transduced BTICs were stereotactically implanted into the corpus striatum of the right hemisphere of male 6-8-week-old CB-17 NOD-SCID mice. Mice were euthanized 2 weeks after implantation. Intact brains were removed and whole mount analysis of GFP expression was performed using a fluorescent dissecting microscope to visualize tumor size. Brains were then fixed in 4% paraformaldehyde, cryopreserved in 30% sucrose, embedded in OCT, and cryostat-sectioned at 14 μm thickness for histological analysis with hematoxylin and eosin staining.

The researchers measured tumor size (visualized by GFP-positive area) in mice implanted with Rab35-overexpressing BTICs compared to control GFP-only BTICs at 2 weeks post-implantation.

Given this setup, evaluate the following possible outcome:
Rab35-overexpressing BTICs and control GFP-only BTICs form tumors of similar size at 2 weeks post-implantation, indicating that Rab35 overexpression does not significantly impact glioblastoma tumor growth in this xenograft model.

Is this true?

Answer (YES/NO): NO